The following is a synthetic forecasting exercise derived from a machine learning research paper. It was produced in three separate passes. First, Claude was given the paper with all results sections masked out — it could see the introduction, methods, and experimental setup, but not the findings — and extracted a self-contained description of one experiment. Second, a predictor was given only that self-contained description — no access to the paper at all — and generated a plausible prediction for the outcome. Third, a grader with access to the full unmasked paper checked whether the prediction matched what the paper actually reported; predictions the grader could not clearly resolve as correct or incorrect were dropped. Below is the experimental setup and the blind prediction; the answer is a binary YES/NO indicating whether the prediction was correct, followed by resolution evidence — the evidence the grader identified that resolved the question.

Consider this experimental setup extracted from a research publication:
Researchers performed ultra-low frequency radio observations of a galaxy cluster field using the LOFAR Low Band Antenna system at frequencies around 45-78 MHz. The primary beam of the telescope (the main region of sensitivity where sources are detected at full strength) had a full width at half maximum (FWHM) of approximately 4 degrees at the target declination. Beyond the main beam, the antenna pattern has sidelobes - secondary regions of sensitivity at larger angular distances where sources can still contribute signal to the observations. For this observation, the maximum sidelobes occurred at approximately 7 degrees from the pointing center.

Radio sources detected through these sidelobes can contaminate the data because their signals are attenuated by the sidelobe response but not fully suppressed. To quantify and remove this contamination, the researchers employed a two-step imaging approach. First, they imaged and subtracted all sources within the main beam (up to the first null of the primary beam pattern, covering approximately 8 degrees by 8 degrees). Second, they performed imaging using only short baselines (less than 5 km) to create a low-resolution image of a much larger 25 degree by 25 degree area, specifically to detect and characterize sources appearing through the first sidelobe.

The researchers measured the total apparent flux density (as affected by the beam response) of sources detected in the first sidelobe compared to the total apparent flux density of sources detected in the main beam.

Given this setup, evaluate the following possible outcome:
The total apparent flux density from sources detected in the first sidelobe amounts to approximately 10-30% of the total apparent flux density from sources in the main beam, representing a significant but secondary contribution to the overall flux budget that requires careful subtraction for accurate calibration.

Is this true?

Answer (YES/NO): YES